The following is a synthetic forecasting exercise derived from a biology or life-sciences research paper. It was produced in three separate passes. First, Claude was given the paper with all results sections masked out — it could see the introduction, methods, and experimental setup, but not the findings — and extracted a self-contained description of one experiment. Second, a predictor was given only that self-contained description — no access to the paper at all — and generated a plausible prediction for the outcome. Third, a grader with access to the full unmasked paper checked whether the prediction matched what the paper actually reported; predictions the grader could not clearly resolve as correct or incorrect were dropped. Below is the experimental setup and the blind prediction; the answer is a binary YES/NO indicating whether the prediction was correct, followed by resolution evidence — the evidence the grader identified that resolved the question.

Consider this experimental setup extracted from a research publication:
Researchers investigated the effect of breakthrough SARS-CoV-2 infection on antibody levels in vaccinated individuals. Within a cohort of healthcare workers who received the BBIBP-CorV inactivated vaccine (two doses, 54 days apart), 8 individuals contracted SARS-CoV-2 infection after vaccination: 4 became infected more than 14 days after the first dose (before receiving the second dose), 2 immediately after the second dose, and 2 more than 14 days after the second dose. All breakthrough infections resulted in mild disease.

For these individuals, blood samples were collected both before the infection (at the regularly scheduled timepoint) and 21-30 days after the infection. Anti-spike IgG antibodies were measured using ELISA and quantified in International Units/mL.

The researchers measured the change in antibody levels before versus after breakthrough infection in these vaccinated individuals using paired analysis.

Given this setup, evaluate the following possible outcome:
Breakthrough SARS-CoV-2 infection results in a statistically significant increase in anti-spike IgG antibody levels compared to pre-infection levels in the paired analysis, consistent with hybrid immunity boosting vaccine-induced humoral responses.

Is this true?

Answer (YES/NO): YES